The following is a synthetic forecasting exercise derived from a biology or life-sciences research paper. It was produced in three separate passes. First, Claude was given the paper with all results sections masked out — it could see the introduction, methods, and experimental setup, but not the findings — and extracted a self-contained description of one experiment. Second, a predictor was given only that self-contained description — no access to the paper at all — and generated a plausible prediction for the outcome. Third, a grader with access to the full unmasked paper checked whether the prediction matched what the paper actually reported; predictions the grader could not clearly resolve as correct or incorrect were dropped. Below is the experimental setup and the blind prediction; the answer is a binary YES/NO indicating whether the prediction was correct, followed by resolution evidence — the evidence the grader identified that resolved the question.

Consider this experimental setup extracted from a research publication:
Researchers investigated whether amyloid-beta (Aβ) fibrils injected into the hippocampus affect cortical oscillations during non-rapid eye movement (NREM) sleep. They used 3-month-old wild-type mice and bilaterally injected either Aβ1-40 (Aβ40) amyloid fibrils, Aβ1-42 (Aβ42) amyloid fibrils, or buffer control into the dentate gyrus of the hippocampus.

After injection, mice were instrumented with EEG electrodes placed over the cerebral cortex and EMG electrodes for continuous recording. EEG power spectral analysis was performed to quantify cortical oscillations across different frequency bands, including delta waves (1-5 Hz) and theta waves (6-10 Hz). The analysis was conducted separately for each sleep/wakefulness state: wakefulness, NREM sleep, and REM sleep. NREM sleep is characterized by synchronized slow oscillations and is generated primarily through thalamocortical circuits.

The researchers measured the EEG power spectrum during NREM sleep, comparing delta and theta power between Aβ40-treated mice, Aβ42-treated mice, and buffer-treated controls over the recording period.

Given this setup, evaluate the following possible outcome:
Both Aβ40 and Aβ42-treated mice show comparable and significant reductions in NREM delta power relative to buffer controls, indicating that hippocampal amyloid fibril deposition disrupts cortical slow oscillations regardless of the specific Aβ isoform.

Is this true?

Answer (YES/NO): NO